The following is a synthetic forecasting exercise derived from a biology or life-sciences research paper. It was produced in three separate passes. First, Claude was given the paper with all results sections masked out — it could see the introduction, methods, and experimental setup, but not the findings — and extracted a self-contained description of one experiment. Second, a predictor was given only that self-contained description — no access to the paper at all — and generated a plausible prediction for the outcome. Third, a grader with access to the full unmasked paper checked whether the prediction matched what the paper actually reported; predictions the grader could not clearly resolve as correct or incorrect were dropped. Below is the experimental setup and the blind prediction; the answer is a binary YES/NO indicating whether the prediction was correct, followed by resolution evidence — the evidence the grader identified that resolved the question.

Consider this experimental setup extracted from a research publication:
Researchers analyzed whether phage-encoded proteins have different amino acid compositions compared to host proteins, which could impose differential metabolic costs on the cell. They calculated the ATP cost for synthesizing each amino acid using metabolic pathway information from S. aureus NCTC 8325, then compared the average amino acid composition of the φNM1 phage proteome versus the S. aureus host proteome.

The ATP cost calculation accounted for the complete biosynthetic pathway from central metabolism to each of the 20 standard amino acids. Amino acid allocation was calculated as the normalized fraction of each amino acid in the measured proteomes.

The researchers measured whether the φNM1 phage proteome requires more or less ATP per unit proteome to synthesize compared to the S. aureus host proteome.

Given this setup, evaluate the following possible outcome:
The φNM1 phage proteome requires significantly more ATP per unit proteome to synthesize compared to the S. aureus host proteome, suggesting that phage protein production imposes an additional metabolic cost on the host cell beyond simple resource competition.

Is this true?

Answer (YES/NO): YES